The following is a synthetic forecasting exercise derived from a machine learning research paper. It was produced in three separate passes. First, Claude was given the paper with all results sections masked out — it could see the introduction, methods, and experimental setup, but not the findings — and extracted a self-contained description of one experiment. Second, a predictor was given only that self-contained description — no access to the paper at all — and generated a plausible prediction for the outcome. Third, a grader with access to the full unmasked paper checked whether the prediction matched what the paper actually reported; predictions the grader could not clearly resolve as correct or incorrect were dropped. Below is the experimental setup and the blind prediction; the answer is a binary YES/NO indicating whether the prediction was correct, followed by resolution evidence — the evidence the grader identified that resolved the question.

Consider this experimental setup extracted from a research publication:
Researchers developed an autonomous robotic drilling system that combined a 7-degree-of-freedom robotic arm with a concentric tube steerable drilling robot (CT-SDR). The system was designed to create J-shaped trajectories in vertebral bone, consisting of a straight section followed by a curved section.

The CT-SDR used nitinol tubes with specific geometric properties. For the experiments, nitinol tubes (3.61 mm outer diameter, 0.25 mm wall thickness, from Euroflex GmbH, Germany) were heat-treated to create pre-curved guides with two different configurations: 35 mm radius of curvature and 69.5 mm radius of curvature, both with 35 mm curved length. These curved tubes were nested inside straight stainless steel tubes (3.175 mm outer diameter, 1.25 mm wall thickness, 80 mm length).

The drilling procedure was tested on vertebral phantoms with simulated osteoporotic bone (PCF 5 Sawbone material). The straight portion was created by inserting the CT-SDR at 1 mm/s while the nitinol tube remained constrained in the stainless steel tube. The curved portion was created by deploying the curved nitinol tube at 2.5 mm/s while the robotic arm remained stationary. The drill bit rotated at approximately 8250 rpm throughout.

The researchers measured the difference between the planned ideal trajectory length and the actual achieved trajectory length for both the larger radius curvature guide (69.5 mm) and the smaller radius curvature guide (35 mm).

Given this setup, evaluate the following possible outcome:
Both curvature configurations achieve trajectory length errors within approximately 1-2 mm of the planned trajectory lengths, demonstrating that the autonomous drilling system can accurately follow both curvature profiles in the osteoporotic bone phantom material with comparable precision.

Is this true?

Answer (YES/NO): NO